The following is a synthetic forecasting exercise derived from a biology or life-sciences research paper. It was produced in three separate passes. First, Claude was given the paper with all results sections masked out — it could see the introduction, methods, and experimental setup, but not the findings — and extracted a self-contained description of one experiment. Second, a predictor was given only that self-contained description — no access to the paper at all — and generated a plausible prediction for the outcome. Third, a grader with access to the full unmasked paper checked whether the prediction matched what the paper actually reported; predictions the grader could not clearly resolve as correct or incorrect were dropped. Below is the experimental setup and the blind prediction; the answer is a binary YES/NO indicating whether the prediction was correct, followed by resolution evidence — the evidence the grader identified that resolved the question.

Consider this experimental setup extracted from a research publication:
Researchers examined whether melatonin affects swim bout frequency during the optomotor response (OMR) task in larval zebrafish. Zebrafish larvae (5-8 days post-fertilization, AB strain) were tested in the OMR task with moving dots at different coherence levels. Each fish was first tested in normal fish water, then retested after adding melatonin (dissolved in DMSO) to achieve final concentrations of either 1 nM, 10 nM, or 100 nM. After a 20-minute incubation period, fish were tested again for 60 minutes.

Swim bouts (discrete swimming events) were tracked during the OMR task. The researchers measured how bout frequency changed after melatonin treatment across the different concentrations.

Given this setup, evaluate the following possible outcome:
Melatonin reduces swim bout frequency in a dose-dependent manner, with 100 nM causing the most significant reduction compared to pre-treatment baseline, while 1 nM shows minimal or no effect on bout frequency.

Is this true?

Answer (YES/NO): YES